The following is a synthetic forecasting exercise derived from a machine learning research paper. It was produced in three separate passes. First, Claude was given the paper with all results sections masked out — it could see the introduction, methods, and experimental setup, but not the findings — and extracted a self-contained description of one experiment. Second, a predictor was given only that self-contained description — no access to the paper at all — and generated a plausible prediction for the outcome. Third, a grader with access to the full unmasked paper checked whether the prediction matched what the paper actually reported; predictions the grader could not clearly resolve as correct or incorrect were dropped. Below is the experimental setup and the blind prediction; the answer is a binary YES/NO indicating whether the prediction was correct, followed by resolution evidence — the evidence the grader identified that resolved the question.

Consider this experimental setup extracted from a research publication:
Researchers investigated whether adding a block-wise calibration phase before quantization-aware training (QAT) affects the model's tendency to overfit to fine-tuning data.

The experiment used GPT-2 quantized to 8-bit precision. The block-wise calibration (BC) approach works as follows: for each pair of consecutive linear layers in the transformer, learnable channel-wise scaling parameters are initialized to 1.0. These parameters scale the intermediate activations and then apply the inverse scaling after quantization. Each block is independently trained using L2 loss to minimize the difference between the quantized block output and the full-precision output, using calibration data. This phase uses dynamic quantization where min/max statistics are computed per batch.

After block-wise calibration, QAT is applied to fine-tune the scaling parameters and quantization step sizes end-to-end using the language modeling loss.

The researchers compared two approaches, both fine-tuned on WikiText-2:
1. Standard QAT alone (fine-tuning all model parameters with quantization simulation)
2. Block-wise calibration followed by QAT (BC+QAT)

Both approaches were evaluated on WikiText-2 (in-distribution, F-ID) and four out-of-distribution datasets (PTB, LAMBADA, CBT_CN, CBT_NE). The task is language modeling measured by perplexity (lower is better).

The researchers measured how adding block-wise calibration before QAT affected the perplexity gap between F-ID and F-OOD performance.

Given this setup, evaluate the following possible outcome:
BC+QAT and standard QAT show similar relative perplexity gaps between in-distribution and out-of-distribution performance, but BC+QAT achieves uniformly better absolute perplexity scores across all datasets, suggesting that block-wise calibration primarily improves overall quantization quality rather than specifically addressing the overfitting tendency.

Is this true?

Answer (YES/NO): NO